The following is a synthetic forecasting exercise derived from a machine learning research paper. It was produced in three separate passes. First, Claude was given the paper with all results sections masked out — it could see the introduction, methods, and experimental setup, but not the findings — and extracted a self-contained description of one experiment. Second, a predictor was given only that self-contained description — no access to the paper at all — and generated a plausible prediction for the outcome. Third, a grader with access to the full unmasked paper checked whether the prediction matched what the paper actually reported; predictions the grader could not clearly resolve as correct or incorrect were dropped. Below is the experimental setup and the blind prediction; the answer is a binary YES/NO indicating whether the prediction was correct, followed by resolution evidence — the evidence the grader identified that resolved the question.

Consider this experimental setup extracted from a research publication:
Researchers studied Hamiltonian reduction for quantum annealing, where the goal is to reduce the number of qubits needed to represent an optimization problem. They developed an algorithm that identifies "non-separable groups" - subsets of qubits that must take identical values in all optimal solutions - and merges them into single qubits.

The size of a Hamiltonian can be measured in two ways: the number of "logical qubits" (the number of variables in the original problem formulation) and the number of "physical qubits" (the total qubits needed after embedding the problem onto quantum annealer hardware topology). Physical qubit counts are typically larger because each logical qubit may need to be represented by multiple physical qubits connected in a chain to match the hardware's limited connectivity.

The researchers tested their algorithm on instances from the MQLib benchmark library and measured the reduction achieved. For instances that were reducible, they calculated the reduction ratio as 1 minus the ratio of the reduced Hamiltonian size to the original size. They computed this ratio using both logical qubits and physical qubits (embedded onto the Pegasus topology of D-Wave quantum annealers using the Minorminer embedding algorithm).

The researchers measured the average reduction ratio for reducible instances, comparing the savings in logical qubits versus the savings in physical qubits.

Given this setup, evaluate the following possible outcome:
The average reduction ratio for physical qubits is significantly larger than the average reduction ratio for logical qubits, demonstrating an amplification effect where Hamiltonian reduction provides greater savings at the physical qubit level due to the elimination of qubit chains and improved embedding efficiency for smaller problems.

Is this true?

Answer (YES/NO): YES